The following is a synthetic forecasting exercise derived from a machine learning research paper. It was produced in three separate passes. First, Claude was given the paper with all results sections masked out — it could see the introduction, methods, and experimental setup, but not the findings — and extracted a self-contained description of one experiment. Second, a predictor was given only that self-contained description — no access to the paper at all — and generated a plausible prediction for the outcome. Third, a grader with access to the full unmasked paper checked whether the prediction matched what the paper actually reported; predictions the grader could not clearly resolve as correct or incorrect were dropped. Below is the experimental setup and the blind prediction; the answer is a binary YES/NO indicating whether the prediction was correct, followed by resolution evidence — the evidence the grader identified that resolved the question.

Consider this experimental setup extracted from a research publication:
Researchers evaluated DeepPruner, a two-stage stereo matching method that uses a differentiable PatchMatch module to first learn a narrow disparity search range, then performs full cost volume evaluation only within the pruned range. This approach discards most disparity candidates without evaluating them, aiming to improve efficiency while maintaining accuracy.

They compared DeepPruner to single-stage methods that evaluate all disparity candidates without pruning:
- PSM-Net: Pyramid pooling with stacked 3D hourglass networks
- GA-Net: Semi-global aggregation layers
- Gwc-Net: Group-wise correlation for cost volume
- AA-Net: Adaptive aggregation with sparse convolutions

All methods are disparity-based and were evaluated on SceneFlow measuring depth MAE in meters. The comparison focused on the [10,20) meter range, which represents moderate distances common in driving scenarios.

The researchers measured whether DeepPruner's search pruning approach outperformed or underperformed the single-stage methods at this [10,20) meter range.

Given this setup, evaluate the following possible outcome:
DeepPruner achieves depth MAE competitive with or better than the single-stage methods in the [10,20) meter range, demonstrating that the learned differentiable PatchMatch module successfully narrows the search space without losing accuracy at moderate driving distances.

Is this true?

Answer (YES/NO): YES